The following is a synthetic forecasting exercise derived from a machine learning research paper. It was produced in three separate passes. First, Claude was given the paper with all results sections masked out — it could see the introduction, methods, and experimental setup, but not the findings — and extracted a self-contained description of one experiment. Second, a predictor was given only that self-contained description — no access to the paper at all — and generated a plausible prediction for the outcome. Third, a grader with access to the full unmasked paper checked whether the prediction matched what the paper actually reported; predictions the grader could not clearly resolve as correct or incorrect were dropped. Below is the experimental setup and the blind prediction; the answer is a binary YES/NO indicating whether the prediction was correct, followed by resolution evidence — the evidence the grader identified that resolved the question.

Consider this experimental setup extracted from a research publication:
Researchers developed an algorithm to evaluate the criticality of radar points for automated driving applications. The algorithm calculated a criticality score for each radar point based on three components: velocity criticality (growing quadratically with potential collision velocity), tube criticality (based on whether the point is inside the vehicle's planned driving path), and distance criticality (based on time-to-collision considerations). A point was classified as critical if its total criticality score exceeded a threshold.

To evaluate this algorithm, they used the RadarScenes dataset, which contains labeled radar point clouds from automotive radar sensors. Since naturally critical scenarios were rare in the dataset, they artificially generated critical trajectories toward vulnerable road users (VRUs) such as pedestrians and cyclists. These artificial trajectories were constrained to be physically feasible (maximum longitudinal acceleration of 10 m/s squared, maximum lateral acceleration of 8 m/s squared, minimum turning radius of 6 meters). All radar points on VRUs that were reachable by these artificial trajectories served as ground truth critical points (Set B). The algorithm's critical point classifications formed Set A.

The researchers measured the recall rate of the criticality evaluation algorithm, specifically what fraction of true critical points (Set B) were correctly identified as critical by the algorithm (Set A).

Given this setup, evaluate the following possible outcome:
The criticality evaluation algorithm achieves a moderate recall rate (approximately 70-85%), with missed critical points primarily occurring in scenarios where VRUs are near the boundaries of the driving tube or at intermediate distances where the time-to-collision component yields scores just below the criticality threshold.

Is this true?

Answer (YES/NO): NO